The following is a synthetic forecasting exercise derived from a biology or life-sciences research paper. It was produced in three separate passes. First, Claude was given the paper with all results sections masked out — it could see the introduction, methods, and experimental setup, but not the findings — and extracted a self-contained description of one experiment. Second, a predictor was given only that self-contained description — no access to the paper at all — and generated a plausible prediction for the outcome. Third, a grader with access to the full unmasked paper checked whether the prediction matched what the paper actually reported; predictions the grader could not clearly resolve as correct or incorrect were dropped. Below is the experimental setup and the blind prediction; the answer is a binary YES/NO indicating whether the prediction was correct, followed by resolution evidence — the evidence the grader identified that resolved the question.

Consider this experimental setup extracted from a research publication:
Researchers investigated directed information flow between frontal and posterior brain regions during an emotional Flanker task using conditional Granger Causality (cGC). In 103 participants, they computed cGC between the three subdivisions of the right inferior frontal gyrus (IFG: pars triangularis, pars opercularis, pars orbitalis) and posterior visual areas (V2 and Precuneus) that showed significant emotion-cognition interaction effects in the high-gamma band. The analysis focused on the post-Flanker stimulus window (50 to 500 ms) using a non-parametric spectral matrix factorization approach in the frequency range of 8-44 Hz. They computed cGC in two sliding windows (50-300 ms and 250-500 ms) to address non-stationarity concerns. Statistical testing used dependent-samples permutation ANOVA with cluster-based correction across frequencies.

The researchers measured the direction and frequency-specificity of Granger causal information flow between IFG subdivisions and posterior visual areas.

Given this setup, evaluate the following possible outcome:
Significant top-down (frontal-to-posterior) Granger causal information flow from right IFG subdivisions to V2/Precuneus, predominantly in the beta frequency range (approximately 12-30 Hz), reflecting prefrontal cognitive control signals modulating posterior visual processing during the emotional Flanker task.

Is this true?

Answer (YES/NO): NO